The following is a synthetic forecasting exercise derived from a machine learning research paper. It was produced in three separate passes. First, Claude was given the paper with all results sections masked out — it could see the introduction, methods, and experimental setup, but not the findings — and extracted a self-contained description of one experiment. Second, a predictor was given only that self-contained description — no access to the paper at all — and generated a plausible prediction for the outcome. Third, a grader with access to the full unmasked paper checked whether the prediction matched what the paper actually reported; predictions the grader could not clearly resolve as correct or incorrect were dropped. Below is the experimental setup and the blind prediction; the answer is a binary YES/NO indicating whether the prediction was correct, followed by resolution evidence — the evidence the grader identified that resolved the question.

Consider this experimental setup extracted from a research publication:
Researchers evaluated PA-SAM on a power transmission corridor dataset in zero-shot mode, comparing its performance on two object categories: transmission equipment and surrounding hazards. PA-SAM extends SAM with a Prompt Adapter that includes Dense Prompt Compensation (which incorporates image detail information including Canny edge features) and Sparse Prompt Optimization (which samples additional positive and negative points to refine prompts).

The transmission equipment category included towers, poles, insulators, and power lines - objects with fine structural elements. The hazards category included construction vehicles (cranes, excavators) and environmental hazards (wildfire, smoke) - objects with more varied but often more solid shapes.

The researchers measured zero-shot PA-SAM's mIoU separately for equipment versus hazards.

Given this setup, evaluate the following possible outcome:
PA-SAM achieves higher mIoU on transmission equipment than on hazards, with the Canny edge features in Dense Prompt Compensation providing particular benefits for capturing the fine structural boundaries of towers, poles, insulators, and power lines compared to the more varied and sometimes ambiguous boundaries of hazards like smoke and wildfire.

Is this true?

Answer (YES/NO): NO